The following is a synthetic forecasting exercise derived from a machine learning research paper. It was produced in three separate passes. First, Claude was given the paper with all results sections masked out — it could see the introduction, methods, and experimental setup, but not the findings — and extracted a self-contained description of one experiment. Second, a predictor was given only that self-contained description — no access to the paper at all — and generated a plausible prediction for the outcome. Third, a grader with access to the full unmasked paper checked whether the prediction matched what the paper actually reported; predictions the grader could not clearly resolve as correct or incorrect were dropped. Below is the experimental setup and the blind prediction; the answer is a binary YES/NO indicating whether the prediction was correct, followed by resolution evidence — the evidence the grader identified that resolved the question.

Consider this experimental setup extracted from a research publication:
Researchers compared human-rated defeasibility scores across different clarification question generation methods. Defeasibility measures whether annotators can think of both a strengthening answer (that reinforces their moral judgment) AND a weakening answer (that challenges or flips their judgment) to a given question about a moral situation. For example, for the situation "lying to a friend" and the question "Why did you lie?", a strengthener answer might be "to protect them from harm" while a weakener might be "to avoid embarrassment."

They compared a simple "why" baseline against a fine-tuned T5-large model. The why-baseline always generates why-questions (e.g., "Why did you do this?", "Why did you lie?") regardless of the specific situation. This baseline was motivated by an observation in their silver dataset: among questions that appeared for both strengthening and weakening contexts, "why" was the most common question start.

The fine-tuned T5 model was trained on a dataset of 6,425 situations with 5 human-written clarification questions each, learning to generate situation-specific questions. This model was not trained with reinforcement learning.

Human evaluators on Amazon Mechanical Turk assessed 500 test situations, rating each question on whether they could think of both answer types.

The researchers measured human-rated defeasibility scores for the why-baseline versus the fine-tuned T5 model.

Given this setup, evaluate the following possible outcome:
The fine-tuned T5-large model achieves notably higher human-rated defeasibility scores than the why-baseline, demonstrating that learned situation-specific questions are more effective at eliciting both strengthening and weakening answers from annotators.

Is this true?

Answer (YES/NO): NO